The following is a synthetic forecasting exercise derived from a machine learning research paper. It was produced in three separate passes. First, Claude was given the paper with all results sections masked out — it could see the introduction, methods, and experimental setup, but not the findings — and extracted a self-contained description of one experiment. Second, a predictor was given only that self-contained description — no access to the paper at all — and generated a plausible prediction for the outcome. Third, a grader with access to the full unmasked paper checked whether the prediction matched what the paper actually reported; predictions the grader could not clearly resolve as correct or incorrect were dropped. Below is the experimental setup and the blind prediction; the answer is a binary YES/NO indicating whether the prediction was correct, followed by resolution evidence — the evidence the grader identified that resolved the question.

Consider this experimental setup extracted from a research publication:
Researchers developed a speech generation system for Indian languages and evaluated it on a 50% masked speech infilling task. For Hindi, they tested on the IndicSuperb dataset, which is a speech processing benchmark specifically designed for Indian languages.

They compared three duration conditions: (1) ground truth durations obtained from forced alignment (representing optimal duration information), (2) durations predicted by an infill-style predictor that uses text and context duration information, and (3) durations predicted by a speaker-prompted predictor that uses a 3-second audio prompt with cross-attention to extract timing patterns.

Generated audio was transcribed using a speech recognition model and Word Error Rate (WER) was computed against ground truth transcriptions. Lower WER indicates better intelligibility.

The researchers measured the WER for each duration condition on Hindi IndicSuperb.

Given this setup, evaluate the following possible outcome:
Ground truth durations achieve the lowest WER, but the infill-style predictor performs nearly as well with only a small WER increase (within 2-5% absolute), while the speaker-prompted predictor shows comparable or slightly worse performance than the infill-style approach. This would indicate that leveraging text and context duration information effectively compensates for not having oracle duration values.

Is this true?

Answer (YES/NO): YES